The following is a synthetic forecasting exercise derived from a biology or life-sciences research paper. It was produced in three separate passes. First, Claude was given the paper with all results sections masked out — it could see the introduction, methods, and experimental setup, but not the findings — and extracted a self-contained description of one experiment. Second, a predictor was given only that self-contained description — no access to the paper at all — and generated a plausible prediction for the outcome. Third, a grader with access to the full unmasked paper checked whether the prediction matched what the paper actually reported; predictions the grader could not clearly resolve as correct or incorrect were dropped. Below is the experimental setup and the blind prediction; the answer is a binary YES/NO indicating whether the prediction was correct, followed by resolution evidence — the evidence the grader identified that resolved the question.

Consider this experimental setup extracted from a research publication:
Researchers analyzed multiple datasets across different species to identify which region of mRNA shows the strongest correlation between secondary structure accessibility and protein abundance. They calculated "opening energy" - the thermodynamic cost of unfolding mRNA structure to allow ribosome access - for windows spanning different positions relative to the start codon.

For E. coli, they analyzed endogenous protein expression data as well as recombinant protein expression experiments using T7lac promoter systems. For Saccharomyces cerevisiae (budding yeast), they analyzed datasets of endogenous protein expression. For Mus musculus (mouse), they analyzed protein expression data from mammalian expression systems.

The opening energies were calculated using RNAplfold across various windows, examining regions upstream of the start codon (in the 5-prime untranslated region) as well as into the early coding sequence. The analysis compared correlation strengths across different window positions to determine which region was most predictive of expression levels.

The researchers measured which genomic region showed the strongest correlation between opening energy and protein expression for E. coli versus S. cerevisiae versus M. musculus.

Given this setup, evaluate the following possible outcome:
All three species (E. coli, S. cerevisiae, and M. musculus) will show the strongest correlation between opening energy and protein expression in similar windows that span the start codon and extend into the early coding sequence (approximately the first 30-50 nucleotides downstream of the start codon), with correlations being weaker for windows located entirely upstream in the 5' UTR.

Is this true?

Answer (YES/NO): NO